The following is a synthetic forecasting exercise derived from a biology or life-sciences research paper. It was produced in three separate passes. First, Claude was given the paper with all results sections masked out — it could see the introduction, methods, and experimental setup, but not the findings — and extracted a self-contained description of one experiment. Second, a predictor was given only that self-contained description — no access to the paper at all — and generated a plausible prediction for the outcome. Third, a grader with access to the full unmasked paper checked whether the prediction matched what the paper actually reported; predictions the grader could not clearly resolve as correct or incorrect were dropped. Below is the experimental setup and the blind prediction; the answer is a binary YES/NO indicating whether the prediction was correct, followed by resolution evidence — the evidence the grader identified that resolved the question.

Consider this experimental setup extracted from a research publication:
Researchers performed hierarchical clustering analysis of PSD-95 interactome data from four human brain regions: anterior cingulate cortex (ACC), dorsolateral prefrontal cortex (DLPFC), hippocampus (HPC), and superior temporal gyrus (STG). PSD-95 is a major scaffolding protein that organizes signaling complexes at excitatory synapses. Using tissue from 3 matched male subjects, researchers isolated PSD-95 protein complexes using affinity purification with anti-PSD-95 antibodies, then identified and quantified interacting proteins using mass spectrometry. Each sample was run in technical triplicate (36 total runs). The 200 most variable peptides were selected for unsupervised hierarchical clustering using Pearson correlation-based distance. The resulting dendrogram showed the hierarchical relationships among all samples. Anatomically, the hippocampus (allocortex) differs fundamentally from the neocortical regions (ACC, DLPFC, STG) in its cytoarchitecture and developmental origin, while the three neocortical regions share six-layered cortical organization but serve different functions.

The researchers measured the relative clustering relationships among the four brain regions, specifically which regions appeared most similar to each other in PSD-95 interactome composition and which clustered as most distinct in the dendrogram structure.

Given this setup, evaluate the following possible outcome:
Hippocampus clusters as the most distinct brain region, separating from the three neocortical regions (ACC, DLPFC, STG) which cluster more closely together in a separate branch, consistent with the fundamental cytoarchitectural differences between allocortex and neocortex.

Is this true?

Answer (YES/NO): NO